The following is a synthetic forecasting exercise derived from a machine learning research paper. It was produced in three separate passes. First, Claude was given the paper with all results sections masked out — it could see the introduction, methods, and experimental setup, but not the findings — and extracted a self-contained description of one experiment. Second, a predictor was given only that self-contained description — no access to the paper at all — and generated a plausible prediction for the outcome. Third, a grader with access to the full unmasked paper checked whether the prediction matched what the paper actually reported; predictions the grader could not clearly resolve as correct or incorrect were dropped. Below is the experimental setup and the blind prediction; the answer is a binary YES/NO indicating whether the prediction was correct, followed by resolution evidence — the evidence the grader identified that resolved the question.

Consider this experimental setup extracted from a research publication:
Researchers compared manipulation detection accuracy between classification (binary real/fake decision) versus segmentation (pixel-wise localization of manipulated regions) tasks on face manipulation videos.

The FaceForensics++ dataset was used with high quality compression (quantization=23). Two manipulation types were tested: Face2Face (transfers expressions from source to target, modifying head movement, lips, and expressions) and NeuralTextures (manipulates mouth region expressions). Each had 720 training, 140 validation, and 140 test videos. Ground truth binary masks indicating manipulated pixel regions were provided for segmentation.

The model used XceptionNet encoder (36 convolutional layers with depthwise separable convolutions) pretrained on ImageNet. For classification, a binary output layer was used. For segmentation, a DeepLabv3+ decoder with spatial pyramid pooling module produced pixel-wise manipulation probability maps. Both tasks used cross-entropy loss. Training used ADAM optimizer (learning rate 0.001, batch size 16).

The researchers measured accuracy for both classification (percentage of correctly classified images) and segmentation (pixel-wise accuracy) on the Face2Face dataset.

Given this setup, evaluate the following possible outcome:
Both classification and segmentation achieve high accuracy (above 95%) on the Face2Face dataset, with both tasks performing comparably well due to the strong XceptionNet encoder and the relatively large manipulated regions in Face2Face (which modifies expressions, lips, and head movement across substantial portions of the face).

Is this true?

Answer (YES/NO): YES